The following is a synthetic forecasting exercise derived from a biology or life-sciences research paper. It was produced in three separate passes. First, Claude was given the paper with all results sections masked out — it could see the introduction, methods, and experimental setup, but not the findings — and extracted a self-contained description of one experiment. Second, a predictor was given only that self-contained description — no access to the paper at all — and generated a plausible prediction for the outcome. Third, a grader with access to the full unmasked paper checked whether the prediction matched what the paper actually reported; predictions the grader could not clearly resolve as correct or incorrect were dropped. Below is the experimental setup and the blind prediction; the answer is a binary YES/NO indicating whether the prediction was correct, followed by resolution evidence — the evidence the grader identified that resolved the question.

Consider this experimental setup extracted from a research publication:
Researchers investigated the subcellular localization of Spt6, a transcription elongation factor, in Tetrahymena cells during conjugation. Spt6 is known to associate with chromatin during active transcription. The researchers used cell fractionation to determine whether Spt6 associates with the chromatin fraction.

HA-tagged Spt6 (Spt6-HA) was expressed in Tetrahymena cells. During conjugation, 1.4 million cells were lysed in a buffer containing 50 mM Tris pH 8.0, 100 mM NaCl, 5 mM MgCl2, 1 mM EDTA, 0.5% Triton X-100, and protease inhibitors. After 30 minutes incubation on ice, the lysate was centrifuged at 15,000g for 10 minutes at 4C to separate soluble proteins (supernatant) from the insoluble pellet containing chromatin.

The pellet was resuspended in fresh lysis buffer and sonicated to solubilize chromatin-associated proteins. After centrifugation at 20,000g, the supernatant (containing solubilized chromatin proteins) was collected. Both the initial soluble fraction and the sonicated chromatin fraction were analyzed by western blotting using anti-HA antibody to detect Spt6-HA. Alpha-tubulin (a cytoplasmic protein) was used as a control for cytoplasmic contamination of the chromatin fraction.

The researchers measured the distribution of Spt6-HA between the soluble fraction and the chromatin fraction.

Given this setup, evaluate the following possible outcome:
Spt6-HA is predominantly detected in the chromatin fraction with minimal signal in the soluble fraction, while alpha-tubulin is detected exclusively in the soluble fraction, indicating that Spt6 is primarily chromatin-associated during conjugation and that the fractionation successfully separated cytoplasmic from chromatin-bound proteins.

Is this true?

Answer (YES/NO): NO